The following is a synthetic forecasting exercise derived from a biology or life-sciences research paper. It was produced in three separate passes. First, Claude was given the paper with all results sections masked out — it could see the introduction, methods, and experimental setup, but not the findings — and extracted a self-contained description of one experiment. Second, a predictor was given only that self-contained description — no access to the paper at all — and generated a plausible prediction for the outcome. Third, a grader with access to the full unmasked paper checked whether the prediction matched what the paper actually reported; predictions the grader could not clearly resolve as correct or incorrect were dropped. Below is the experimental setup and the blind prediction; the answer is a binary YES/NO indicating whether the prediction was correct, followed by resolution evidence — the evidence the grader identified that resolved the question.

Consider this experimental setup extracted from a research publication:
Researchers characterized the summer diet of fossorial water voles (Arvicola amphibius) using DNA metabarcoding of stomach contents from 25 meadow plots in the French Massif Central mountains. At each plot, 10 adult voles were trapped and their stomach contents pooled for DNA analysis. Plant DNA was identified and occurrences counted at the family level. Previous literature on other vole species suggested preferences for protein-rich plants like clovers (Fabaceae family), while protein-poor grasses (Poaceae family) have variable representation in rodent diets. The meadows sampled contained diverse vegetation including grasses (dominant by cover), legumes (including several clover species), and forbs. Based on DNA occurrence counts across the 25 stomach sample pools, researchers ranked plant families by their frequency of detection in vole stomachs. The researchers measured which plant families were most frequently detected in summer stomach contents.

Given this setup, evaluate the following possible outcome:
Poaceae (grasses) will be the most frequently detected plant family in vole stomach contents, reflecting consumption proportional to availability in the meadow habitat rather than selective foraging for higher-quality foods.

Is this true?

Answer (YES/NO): YES